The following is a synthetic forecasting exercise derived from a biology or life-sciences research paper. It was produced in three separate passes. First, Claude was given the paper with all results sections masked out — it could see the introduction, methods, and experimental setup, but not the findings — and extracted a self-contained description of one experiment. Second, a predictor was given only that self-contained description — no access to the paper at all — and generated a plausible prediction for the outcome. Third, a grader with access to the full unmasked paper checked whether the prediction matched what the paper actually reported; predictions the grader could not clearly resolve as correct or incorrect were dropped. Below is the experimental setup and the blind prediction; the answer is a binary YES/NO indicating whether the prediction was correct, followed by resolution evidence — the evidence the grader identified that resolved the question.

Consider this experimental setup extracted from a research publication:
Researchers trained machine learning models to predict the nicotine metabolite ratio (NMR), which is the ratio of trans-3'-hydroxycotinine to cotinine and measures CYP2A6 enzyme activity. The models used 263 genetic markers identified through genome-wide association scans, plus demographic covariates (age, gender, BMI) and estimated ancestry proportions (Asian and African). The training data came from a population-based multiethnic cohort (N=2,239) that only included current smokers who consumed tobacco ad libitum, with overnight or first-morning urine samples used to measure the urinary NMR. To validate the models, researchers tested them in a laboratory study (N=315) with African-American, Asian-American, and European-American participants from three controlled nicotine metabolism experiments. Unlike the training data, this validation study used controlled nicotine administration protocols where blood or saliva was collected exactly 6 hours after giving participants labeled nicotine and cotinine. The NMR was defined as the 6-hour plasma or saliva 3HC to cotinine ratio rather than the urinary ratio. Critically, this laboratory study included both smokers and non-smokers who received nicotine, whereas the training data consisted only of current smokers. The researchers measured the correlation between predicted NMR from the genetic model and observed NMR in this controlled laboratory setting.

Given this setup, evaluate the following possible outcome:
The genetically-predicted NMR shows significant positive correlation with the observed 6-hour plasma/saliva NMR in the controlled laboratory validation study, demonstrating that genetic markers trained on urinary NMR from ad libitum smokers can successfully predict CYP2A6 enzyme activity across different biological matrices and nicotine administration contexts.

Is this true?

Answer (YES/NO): YES